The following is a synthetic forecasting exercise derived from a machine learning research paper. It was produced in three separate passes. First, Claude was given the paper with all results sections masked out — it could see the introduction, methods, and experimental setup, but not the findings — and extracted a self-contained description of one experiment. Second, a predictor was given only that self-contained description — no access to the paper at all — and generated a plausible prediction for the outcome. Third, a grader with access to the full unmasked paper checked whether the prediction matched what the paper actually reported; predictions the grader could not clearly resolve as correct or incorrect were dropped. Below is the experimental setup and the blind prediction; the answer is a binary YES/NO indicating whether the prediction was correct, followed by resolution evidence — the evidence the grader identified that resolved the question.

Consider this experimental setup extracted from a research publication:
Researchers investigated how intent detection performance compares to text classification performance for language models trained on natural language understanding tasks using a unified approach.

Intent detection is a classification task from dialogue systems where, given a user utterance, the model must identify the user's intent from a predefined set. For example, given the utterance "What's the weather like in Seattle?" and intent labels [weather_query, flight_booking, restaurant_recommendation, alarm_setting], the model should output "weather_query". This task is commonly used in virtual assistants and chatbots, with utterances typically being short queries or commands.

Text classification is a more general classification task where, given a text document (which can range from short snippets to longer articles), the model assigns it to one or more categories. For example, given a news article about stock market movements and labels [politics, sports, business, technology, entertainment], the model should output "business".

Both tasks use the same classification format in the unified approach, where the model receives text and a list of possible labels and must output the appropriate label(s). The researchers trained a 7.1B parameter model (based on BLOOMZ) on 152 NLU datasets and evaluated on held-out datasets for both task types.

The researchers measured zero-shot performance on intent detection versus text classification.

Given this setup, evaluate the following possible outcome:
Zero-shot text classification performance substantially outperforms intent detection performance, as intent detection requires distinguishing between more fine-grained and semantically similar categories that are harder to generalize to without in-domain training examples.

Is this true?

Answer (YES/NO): NO